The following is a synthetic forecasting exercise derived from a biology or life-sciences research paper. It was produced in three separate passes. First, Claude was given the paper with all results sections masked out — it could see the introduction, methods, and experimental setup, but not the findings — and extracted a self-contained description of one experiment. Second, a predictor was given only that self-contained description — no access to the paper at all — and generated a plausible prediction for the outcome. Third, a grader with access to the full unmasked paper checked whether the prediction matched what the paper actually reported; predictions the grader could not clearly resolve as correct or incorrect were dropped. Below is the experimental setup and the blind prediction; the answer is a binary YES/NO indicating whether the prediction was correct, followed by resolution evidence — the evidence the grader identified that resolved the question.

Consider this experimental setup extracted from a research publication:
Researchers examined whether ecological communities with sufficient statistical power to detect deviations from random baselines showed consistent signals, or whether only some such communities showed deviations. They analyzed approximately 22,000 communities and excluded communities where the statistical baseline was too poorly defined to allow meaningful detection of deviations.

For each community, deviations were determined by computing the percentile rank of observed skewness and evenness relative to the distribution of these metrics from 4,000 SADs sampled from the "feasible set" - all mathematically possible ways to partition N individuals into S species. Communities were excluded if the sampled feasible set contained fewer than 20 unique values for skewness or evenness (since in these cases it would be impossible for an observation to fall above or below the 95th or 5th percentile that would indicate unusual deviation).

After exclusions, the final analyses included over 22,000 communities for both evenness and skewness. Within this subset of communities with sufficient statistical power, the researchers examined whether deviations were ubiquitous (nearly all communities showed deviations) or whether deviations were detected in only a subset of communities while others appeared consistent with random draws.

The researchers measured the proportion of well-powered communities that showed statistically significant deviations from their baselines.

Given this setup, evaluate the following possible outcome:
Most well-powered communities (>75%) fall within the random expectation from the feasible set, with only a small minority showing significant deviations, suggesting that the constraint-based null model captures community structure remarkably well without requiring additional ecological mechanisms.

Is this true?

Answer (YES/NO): NO